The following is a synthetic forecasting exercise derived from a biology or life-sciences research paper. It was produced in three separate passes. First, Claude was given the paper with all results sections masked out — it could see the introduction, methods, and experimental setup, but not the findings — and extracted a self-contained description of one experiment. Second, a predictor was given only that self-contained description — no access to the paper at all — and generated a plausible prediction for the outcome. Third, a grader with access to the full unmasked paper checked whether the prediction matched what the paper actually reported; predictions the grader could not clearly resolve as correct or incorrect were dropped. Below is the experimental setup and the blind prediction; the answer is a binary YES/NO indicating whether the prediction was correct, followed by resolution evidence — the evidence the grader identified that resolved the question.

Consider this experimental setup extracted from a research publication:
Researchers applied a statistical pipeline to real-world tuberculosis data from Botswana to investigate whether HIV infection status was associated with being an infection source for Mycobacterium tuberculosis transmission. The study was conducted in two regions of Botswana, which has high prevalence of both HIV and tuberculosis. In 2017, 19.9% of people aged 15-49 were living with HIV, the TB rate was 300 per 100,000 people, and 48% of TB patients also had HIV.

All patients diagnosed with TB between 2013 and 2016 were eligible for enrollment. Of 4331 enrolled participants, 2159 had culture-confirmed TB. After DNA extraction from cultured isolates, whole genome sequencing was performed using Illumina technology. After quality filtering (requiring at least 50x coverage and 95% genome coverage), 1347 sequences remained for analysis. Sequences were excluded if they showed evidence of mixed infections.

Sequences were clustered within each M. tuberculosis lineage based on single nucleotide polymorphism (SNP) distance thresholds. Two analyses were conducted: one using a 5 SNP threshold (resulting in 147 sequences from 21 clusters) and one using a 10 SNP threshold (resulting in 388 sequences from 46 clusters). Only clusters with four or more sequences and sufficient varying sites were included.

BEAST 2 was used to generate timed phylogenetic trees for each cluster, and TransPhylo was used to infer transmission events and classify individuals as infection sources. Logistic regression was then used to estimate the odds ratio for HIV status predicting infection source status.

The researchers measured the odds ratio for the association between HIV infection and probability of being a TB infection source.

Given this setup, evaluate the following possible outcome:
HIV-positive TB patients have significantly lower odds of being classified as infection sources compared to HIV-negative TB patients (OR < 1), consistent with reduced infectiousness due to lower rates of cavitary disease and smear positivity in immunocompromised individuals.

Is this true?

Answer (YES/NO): NO